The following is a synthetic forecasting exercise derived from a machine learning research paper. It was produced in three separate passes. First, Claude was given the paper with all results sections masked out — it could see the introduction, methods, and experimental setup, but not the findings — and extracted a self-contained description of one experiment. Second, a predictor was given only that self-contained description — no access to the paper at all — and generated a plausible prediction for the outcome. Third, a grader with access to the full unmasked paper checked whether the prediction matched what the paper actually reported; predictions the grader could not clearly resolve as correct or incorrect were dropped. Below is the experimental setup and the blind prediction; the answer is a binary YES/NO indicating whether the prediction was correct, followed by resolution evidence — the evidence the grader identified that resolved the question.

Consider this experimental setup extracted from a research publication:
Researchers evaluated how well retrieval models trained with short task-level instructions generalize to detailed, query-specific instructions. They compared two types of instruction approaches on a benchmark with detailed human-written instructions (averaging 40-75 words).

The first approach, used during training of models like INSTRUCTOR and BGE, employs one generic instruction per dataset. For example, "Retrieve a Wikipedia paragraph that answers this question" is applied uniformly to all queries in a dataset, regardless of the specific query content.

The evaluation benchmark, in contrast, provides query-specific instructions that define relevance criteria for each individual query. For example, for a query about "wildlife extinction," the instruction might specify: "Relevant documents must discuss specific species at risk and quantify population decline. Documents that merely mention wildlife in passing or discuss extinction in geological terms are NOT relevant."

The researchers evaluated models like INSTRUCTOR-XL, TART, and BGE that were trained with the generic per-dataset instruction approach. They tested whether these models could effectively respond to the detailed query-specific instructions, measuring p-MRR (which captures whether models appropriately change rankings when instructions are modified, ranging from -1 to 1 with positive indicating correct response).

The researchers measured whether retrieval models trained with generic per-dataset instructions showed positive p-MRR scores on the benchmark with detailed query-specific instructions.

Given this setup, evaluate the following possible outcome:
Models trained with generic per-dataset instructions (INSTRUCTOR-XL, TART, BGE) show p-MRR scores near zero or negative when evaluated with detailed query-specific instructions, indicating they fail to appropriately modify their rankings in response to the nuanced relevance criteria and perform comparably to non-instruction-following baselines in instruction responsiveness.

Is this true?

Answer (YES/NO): YES